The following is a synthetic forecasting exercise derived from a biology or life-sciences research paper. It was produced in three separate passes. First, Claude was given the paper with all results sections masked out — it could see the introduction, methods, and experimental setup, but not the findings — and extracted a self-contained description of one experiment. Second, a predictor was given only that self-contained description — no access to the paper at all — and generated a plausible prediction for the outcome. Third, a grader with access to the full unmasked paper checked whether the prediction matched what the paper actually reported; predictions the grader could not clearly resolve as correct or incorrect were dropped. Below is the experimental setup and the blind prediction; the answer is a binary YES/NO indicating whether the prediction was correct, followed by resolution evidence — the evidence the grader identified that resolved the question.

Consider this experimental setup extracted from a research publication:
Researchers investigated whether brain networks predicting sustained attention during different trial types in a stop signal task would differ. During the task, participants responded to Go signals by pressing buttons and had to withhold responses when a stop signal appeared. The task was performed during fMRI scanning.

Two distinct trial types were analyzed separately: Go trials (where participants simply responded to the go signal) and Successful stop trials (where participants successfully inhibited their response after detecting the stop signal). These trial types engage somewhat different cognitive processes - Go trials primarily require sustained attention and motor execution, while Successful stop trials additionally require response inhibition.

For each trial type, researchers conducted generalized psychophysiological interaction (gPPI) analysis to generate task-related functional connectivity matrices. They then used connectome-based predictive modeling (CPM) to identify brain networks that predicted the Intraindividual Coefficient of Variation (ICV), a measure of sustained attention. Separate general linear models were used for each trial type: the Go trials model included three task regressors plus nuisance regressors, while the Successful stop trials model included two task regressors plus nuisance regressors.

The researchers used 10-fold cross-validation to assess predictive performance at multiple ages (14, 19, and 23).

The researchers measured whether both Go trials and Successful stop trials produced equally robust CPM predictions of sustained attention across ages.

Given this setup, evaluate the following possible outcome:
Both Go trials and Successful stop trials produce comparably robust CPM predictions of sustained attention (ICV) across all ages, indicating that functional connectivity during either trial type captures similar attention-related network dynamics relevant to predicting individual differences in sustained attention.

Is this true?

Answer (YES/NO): NO